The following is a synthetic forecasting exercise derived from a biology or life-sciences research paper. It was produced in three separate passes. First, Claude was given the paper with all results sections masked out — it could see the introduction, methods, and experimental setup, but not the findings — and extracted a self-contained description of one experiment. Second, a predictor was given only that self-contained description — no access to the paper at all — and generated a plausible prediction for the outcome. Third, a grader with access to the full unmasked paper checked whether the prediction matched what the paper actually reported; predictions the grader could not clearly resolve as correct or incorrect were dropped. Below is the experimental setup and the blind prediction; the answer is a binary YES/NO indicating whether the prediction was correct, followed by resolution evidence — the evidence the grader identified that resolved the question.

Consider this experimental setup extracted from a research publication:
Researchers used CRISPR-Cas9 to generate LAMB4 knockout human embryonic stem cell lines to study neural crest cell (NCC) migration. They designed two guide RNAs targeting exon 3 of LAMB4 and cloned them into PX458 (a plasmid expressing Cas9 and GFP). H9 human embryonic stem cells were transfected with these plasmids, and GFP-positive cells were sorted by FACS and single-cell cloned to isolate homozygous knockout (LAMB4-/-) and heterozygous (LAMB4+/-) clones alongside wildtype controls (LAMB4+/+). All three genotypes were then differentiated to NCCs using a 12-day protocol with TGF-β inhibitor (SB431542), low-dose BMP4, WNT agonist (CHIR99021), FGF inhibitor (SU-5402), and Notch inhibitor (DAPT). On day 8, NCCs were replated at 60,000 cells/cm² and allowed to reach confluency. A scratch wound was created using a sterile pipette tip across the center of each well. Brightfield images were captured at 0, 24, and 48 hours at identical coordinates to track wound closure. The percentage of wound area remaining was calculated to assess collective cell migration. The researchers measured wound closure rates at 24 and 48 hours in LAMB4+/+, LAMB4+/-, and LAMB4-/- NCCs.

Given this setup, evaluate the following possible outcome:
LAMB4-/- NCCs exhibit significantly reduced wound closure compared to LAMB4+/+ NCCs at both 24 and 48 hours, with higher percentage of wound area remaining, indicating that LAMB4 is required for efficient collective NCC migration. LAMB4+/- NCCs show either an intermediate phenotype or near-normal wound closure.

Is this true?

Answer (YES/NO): NO